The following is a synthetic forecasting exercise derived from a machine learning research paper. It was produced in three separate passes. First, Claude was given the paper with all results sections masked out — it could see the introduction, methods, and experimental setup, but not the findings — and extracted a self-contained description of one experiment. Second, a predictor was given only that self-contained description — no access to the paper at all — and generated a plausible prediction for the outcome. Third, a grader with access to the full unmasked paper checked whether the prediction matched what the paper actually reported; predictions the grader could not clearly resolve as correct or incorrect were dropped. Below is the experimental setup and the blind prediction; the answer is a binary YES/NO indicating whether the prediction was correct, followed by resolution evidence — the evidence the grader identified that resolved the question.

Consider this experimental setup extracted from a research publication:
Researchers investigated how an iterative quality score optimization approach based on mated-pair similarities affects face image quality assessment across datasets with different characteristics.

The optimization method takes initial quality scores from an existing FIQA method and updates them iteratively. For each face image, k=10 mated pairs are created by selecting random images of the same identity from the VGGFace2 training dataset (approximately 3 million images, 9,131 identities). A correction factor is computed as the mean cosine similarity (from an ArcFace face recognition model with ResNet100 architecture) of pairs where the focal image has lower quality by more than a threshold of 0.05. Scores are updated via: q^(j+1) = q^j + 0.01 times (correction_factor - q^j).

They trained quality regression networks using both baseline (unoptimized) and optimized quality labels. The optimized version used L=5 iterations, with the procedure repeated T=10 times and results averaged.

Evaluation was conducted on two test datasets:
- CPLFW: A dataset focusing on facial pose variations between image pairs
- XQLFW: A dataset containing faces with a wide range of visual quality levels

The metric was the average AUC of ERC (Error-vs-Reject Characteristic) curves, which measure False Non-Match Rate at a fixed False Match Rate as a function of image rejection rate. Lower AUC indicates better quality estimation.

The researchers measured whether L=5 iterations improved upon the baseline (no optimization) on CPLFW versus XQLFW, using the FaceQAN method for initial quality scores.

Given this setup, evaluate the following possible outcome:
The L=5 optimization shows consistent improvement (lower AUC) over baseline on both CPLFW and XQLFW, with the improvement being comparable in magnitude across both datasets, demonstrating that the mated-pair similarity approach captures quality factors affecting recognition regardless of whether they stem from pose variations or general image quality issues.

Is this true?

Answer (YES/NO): NO